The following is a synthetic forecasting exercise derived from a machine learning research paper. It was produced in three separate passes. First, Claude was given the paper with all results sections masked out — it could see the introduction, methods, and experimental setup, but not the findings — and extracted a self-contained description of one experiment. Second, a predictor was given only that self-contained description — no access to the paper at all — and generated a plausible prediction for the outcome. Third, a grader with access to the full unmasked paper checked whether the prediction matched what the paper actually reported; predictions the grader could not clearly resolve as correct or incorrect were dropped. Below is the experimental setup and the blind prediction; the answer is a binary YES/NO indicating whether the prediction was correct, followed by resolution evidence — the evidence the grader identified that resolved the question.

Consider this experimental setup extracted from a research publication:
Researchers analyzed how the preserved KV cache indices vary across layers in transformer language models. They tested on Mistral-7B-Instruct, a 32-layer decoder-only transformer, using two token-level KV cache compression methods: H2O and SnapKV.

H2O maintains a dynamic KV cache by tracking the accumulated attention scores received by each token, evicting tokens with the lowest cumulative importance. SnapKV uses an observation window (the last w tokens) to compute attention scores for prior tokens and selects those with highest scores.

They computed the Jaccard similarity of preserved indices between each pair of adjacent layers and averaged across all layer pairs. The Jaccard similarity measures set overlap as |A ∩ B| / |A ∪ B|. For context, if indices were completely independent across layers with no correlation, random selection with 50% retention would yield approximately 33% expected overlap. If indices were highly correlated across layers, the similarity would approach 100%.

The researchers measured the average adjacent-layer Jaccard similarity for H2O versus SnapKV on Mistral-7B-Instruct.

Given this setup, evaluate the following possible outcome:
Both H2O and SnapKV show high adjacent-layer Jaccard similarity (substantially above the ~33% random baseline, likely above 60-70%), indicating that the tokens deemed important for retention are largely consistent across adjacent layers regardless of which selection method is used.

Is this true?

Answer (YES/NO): NO